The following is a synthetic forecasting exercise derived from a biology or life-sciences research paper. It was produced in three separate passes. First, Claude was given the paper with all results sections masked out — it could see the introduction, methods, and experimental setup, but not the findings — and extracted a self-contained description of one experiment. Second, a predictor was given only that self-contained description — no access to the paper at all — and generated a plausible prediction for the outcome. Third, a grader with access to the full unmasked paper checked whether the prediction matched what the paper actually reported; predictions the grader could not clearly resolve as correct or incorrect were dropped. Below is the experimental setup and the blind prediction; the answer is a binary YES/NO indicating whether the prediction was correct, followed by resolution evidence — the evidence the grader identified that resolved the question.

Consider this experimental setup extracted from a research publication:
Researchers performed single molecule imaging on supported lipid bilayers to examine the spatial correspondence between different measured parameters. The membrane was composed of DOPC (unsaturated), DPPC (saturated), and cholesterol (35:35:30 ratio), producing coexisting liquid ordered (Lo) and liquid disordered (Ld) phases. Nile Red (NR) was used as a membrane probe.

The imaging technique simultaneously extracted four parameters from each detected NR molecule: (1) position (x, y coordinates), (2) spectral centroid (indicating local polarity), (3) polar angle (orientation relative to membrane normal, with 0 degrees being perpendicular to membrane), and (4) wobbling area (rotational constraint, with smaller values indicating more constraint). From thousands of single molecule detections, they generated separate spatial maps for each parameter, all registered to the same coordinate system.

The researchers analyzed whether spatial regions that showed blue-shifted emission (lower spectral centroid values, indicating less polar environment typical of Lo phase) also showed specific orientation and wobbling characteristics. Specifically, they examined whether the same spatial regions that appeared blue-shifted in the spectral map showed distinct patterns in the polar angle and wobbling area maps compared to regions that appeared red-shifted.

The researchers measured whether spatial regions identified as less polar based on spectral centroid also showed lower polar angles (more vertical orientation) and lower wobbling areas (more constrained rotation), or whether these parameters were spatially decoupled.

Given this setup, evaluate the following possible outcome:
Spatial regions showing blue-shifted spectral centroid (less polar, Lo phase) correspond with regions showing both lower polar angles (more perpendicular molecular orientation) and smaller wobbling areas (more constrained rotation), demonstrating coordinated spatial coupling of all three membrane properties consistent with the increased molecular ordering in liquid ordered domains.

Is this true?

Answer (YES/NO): YES